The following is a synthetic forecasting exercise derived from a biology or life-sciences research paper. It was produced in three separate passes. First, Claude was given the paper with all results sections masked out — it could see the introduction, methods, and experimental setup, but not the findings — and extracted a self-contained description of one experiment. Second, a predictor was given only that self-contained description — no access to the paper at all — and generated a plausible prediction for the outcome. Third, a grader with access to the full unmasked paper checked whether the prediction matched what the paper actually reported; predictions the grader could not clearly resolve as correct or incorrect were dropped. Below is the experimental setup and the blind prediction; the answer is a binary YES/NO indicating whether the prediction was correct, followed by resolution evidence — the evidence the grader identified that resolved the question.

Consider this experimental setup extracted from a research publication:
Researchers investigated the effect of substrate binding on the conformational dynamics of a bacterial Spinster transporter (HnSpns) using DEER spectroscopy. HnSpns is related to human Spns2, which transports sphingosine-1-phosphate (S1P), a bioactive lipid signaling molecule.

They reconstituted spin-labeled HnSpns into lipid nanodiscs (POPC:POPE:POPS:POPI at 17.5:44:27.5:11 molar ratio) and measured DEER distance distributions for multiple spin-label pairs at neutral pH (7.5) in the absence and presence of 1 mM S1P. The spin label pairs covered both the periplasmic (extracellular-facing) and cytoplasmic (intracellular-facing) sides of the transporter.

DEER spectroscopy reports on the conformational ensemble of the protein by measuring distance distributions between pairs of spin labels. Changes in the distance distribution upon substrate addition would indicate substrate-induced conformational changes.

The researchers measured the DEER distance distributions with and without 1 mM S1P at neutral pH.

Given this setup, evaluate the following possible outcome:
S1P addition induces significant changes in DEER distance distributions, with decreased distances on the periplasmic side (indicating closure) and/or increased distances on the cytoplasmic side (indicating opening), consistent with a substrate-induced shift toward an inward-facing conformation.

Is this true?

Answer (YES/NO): NO